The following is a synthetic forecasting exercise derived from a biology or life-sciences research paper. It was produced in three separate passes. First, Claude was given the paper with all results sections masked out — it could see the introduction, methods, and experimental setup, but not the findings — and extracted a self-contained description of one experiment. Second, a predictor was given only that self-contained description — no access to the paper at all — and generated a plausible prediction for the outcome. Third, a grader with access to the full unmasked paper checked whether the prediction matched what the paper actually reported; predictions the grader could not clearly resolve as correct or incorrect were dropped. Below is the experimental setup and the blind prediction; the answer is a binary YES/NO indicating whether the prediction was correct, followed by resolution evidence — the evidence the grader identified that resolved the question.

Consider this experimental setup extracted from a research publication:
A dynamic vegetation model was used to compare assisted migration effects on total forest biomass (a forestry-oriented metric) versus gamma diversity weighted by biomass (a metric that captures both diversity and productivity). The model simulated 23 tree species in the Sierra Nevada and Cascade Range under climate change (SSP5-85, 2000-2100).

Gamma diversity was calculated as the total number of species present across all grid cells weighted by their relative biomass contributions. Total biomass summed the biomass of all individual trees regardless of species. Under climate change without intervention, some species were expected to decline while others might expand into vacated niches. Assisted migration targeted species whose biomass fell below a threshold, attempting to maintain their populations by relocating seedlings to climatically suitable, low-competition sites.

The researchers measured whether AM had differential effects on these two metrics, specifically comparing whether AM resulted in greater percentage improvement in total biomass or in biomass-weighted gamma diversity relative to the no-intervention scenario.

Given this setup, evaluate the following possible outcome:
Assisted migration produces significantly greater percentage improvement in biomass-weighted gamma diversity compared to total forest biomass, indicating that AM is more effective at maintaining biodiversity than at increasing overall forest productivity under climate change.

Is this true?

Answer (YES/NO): NO